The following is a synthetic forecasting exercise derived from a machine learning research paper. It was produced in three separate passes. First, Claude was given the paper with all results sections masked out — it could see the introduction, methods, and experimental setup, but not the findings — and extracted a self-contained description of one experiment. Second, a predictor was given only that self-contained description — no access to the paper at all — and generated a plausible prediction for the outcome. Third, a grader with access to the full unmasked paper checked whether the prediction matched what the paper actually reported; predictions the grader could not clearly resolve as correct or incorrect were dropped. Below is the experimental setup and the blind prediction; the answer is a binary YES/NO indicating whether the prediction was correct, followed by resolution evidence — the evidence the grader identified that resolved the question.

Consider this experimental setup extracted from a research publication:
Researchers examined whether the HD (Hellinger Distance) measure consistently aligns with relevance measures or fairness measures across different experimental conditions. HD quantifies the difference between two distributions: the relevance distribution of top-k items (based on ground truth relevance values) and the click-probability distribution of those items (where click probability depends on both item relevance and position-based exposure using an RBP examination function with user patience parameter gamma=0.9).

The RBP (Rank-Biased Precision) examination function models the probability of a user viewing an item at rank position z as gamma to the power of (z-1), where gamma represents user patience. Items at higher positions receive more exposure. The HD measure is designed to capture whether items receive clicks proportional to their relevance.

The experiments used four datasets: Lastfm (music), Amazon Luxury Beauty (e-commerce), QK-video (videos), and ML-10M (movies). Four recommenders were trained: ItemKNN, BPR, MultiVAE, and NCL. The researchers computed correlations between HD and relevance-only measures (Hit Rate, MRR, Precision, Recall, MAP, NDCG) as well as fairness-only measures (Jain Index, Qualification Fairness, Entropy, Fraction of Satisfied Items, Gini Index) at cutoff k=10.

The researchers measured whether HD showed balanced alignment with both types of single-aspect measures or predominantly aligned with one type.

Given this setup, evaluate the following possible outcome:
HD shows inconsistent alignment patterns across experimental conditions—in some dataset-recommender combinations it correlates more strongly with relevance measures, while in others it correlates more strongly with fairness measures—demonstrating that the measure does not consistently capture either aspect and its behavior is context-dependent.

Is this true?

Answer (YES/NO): NO